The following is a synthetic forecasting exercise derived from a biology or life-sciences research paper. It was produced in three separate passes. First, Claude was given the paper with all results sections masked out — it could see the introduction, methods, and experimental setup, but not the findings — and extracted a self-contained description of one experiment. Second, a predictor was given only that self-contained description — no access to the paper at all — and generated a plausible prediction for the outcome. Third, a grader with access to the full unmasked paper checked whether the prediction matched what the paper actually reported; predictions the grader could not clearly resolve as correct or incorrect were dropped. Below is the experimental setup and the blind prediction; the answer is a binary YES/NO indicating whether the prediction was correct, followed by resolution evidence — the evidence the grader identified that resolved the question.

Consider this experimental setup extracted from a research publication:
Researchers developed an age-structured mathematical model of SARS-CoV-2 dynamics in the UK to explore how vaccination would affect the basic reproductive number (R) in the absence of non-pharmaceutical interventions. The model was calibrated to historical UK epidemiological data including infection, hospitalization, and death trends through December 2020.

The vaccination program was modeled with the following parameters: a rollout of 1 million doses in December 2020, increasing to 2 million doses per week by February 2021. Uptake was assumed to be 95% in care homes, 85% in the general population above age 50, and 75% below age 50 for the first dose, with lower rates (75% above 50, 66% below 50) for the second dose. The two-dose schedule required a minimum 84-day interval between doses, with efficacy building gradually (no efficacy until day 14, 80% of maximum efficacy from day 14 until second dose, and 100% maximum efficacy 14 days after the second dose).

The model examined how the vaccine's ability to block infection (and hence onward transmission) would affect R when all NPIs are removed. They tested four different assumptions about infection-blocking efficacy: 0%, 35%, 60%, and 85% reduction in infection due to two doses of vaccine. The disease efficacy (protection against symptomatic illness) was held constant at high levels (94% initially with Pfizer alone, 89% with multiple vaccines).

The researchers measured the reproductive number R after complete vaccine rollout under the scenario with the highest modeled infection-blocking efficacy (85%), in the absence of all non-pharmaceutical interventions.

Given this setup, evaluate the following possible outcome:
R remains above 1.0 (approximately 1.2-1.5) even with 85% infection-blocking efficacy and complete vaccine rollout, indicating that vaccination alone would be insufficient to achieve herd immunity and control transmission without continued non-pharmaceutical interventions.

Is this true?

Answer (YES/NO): YES